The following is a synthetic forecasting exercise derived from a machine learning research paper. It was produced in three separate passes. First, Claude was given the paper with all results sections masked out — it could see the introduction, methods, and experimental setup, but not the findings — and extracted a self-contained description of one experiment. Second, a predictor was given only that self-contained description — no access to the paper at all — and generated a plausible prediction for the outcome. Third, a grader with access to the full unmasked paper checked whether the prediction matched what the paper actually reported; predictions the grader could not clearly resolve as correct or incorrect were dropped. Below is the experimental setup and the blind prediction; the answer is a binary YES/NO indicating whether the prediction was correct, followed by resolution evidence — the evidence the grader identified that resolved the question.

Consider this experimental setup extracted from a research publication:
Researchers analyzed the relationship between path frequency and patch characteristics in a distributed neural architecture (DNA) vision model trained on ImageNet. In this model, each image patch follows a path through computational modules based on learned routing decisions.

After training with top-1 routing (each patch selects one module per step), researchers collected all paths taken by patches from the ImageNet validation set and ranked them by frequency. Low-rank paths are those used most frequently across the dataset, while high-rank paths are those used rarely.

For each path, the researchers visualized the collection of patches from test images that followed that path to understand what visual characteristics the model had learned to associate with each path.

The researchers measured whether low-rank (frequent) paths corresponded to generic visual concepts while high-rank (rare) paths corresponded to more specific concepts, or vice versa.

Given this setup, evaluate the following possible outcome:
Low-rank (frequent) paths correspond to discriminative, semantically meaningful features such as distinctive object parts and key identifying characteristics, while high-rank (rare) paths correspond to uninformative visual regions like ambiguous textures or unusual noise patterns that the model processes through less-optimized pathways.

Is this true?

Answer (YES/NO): NO